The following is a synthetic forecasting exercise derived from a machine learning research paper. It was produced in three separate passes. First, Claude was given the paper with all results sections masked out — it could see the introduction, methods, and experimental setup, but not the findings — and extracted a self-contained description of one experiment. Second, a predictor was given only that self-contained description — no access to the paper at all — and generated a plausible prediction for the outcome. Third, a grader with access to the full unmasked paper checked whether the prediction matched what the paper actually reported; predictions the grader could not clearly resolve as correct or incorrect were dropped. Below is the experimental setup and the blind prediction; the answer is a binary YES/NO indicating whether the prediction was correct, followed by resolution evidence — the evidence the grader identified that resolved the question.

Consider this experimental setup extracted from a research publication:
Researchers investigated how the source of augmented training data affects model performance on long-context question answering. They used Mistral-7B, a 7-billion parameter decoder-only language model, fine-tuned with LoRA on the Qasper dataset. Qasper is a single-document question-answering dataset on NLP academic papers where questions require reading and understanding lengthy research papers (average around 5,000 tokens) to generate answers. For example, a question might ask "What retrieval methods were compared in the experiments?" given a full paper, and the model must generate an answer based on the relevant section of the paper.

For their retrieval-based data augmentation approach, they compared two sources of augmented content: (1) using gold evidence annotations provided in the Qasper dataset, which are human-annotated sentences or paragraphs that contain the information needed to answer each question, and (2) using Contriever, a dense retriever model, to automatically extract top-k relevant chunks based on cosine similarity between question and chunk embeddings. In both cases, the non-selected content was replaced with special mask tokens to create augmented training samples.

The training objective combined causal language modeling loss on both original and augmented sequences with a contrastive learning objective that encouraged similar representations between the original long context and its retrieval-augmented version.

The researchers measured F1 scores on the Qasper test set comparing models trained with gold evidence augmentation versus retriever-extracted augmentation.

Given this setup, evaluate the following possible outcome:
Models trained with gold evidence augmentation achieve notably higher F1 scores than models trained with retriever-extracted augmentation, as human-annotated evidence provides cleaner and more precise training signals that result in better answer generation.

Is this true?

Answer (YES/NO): YES